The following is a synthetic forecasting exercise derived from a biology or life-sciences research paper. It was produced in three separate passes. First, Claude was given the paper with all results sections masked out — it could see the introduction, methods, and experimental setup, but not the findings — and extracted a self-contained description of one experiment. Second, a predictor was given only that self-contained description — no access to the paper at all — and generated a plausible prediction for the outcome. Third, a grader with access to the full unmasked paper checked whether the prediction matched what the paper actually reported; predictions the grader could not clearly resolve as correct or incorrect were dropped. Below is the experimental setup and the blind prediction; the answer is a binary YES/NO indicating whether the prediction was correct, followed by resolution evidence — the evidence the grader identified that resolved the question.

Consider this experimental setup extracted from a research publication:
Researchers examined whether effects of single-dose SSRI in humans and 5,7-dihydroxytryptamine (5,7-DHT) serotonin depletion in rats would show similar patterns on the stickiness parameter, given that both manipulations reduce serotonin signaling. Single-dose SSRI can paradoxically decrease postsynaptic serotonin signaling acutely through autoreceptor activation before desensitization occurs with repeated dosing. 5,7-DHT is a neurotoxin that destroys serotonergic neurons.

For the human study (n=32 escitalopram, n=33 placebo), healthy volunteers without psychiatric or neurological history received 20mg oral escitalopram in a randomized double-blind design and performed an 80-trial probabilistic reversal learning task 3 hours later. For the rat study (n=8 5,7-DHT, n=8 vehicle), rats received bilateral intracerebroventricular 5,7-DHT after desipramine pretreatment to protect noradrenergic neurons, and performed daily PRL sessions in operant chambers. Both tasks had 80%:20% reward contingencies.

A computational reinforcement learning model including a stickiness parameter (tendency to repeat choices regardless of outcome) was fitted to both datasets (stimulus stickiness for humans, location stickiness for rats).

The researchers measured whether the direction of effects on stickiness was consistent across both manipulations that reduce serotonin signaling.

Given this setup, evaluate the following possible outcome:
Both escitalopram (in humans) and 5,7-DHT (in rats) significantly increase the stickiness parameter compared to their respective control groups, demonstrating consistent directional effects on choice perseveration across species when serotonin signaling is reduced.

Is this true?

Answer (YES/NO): NO